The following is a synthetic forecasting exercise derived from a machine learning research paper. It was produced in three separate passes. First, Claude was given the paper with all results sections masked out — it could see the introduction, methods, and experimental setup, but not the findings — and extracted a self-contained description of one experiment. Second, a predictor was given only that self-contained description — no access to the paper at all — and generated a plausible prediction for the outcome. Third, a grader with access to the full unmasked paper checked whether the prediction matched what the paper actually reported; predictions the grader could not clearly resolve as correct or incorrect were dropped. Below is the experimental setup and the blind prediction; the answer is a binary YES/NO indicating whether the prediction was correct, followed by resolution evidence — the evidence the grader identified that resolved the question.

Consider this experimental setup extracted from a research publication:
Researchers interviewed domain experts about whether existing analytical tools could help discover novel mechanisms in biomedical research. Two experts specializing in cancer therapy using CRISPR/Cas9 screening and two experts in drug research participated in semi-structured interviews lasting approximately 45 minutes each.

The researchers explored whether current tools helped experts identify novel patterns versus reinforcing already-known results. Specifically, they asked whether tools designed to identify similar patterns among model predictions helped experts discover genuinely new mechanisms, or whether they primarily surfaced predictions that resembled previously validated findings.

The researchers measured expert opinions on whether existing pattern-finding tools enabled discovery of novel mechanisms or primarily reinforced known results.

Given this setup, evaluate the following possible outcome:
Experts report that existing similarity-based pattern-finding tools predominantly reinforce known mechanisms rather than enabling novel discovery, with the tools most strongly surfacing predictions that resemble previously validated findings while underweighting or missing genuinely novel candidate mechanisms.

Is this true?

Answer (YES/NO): YES